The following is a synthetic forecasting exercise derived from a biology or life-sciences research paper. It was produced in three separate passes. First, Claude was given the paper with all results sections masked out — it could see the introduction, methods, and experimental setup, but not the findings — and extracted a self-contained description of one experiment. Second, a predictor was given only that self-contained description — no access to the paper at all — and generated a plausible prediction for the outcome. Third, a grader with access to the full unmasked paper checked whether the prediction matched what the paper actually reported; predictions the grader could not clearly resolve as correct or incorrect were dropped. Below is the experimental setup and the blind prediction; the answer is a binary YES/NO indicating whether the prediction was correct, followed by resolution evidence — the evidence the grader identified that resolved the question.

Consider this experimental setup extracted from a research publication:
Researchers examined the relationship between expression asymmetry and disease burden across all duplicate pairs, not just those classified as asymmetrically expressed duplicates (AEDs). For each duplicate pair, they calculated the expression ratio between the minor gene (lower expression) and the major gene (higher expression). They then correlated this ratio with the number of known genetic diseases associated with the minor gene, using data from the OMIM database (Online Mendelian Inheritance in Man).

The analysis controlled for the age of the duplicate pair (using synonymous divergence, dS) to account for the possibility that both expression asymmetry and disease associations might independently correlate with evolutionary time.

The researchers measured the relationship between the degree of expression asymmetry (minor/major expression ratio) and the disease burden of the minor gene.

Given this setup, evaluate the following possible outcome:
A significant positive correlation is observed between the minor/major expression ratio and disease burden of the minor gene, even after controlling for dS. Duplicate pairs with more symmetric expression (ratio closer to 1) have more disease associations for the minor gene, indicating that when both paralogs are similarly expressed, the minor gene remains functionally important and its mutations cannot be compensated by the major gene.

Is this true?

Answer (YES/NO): YES